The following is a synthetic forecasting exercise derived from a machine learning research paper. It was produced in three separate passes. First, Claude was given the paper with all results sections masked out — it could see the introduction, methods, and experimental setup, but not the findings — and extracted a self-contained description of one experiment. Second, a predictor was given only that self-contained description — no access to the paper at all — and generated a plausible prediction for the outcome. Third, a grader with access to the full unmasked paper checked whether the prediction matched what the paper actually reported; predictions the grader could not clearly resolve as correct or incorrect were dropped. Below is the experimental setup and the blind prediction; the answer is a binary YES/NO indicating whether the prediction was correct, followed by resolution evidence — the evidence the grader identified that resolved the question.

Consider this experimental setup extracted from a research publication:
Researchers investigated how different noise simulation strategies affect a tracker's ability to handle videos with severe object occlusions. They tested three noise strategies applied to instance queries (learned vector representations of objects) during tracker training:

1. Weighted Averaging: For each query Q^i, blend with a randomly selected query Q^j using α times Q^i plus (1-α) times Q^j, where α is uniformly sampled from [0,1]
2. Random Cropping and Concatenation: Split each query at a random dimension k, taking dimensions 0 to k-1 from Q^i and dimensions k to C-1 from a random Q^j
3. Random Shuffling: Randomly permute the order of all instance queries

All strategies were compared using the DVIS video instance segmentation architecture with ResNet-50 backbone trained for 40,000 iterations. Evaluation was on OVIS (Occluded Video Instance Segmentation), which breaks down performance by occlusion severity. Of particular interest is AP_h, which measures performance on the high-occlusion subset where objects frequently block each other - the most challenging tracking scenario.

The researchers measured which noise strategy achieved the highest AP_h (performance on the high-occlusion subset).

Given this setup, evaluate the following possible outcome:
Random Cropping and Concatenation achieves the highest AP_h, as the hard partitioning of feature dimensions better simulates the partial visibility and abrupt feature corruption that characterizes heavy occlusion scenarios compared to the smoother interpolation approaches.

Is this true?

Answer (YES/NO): NO